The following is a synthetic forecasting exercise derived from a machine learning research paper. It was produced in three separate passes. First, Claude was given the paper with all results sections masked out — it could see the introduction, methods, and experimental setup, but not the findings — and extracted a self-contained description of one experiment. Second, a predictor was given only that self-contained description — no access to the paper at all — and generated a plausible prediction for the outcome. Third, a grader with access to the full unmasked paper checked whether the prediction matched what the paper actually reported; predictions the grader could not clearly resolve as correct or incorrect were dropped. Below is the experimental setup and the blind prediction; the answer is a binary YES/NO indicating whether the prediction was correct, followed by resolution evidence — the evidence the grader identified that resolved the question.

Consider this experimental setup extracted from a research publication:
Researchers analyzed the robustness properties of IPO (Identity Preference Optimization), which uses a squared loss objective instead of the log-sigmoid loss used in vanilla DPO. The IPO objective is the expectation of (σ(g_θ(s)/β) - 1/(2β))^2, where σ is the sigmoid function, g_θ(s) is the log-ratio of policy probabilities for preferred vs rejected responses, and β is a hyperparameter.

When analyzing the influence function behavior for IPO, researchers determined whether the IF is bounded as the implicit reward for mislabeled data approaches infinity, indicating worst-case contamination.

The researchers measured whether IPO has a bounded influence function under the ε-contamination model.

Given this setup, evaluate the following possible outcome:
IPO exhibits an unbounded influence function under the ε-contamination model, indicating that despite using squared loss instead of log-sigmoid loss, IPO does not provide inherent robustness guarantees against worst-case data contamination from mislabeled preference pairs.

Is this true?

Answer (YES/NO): YES